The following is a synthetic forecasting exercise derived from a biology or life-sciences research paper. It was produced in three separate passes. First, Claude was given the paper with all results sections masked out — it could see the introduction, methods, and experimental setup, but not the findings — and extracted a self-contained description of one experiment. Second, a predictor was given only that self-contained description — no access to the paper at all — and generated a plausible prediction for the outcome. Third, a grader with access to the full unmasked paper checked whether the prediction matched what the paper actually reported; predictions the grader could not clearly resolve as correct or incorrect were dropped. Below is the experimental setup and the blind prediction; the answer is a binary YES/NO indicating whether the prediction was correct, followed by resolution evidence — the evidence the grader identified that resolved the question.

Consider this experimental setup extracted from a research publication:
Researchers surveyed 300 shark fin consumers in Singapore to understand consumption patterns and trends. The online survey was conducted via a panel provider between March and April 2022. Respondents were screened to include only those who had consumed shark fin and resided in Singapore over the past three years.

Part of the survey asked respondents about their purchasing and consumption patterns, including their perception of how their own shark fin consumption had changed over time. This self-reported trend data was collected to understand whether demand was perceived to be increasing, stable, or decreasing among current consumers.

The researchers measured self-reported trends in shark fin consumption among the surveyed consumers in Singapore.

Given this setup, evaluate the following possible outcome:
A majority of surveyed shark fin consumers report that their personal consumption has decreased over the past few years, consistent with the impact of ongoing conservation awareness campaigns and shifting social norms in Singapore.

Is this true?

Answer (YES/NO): YES